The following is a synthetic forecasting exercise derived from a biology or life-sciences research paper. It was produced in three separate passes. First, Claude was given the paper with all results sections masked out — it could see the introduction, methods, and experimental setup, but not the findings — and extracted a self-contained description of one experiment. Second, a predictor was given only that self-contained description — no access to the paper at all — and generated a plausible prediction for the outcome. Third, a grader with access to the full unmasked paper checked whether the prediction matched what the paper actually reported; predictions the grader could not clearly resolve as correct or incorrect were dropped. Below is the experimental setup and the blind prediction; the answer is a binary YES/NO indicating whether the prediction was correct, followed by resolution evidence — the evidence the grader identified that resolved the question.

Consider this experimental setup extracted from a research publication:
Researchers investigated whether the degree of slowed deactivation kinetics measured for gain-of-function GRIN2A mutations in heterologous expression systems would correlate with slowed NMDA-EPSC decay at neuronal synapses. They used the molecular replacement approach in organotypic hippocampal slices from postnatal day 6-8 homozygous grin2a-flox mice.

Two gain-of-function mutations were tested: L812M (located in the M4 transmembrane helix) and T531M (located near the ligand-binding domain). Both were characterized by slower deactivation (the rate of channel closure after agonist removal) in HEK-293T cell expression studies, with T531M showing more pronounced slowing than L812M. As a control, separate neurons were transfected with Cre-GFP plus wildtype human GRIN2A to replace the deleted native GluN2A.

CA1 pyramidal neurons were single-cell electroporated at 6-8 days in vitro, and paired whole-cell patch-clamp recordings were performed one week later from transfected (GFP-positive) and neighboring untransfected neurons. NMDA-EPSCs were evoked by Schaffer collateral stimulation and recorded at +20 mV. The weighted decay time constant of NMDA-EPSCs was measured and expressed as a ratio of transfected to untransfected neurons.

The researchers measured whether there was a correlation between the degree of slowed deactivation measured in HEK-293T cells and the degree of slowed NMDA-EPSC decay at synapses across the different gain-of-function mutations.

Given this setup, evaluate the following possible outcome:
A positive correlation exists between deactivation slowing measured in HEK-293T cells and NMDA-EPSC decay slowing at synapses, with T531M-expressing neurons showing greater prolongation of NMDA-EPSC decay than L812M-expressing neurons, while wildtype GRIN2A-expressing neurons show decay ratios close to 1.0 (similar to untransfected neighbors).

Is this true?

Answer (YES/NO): NO